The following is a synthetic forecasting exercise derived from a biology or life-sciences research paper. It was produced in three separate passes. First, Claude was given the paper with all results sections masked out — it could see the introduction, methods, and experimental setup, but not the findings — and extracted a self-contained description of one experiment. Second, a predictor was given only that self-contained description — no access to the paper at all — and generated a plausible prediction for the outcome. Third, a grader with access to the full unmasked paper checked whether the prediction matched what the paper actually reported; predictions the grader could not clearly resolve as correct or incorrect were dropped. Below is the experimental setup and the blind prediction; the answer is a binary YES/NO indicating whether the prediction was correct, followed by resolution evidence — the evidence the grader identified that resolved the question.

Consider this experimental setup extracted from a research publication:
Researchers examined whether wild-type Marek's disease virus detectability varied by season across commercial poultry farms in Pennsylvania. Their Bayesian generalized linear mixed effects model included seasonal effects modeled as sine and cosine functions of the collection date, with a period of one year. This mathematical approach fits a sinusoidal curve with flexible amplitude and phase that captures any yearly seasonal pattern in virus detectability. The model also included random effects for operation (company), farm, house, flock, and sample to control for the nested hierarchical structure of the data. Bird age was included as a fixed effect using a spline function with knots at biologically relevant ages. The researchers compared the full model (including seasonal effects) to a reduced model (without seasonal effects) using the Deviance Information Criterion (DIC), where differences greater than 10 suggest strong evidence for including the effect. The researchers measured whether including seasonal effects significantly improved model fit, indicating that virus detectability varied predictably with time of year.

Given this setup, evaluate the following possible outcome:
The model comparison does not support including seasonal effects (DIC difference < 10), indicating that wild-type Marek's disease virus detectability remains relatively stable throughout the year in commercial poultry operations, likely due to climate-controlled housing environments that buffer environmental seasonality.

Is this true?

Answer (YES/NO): NO